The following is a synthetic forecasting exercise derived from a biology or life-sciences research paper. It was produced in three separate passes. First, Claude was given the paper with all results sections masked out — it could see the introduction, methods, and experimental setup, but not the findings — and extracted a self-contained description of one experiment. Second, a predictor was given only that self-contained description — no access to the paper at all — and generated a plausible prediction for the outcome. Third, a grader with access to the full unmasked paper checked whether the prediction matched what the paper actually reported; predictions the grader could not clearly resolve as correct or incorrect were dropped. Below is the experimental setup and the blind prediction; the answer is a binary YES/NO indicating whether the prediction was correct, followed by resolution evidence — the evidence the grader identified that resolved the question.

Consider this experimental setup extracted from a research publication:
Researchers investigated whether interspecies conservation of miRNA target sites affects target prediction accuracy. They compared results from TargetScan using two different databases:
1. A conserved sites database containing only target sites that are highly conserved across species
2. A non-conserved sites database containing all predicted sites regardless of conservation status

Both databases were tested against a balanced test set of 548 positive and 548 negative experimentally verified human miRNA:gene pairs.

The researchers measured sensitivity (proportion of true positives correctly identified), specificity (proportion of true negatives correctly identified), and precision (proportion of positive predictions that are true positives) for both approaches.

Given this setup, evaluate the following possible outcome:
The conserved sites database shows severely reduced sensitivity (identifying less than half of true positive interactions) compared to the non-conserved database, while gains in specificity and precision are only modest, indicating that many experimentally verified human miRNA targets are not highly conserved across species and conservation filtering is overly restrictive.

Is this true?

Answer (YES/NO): NO